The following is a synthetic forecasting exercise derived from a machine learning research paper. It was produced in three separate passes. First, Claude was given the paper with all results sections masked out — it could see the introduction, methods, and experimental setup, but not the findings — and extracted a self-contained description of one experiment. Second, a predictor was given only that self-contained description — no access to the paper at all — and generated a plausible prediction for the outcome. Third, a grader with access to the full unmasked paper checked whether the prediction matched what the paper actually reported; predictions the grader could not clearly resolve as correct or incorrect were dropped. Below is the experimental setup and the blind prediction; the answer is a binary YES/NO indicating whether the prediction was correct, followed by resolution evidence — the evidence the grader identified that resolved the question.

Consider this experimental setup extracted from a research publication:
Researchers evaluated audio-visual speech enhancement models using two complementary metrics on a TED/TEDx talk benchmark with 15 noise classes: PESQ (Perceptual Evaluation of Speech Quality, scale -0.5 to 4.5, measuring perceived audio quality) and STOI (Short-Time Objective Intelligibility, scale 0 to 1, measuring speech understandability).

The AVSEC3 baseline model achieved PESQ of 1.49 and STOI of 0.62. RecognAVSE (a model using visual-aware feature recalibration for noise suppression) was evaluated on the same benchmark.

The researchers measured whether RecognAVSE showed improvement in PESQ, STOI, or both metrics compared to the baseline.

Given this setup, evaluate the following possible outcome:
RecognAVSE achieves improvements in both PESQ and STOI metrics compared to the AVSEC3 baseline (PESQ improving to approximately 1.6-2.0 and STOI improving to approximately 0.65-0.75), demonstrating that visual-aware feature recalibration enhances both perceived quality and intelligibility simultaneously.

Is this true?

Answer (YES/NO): NO